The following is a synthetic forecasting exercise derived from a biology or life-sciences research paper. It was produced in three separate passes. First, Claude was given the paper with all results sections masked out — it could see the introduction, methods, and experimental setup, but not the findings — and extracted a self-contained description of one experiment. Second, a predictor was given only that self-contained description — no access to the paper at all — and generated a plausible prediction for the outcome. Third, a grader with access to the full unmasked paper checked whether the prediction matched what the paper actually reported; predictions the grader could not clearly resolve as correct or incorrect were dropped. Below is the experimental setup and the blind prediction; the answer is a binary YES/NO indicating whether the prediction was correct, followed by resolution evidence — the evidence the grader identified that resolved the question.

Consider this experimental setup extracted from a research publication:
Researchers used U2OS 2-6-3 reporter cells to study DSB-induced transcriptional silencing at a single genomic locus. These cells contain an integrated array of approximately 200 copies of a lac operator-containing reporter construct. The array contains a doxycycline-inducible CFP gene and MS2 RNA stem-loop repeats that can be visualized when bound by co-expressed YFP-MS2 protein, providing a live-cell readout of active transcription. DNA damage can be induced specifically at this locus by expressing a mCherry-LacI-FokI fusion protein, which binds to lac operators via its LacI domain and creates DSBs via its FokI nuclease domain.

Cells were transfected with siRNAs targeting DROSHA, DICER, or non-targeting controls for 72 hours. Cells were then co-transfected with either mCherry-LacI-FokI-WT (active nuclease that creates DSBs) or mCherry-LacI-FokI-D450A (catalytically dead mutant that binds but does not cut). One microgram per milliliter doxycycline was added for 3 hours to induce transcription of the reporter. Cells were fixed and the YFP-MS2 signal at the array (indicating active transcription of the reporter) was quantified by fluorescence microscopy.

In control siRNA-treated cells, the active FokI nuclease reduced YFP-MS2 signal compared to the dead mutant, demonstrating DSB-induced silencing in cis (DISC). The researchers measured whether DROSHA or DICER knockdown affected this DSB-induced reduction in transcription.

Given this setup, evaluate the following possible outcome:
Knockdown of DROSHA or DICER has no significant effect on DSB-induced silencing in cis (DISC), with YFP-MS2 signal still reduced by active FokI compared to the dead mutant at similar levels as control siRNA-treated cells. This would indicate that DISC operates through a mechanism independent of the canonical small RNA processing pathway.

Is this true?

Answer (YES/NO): NO